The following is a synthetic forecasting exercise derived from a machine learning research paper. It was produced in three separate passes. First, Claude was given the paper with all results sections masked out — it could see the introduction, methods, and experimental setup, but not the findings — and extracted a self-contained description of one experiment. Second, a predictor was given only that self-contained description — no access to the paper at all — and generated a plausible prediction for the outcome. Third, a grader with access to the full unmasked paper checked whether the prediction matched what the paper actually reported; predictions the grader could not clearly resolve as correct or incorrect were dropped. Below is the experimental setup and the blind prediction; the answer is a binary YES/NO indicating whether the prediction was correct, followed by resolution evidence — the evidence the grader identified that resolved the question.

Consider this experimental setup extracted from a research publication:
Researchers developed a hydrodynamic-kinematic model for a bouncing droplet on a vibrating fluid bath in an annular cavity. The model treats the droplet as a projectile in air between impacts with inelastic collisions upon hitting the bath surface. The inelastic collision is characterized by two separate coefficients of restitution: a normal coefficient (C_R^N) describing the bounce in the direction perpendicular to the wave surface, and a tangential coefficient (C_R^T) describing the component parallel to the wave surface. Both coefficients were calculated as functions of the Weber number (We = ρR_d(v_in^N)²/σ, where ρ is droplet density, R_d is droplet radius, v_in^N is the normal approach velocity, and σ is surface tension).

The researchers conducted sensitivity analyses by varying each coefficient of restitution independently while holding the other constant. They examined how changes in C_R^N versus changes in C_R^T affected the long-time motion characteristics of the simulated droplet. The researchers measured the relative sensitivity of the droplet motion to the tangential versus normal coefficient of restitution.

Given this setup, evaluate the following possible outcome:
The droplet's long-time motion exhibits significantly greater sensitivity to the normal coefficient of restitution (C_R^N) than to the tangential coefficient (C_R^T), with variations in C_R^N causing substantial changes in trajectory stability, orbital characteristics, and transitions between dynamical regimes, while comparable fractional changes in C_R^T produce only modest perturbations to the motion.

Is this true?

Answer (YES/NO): NO